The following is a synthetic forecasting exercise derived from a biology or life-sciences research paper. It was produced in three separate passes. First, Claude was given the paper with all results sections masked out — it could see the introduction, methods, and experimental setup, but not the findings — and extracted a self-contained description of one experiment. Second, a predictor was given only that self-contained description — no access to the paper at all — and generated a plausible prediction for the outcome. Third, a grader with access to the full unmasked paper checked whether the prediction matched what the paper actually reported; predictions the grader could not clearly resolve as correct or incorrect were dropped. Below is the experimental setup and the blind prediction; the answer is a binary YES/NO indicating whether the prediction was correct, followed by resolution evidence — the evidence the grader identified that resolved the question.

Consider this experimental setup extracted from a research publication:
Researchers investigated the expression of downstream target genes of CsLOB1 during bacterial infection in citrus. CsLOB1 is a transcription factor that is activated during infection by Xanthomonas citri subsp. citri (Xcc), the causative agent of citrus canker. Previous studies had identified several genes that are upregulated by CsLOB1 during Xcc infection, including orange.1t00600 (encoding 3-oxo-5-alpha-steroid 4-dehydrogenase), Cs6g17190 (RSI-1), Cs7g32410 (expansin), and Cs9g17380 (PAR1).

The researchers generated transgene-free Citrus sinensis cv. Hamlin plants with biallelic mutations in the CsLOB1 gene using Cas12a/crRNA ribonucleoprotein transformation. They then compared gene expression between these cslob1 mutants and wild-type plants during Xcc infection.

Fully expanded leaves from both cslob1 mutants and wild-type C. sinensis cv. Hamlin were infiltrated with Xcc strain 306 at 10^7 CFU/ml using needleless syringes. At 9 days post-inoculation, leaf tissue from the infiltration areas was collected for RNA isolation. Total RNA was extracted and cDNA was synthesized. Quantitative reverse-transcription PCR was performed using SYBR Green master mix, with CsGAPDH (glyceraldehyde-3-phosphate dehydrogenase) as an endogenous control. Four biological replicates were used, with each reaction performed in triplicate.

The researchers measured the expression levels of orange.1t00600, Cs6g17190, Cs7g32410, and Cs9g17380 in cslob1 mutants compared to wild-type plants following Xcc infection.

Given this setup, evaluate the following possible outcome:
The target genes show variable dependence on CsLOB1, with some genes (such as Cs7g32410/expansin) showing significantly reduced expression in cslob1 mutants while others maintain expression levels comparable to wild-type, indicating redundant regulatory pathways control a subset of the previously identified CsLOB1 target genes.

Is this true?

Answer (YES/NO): NO